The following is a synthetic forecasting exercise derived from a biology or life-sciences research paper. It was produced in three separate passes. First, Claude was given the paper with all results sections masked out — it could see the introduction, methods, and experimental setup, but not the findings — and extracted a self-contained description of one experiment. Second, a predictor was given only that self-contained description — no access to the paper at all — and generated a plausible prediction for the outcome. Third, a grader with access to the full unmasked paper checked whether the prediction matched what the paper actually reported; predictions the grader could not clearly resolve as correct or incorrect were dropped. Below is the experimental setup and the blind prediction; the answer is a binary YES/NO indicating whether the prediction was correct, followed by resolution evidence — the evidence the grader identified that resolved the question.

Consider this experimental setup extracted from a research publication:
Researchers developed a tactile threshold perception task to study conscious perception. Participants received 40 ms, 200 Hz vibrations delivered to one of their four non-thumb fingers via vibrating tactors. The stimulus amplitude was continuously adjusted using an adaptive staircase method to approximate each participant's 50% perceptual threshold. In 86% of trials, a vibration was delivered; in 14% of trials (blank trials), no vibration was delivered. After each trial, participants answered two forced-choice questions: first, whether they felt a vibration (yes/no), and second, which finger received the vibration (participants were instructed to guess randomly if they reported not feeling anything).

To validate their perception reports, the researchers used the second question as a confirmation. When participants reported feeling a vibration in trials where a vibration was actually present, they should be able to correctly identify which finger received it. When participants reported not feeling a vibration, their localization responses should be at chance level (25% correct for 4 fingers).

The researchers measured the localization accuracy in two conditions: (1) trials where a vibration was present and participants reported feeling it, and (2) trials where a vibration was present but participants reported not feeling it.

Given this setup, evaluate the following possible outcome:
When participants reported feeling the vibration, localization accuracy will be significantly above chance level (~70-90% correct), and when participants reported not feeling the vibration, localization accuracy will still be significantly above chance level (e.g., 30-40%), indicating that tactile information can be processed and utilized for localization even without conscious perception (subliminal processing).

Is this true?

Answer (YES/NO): NO